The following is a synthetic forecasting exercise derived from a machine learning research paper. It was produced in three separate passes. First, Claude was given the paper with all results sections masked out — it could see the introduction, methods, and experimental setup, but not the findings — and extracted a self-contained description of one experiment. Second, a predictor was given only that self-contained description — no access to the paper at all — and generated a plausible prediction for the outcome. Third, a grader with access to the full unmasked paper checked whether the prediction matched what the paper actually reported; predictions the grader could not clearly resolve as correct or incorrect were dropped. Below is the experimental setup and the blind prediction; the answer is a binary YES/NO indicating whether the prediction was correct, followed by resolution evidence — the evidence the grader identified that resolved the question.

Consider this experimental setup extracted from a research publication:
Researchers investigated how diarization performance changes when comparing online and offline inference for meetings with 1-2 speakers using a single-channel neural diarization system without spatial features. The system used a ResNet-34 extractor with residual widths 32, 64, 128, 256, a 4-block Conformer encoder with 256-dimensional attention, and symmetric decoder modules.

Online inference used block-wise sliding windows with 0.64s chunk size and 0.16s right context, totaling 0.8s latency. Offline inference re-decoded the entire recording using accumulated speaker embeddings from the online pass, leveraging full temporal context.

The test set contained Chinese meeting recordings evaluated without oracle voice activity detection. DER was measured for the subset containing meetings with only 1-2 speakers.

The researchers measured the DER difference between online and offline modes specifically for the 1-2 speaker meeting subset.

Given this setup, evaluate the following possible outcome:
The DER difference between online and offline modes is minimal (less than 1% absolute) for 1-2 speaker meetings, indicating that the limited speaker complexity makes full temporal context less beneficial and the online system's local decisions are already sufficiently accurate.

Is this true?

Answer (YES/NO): NO